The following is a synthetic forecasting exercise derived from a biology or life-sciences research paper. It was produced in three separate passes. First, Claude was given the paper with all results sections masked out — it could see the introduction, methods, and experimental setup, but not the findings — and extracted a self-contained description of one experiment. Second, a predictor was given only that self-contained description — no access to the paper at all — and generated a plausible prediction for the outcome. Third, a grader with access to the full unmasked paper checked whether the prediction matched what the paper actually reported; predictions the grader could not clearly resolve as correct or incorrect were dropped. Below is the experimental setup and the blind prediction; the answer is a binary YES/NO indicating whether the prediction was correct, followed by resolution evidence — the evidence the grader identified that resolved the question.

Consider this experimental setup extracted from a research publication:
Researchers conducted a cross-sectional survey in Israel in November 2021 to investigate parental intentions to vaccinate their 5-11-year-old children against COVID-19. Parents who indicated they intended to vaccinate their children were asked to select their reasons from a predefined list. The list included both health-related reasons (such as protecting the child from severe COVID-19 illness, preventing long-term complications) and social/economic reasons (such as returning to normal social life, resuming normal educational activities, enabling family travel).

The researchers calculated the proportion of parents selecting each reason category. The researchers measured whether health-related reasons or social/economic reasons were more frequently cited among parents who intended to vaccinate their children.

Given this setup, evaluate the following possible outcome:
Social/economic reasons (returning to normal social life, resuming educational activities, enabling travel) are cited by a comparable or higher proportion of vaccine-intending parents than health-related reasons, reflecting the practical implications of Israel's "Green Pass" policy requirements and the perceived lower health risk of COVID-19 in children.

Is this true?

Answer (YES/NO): YES